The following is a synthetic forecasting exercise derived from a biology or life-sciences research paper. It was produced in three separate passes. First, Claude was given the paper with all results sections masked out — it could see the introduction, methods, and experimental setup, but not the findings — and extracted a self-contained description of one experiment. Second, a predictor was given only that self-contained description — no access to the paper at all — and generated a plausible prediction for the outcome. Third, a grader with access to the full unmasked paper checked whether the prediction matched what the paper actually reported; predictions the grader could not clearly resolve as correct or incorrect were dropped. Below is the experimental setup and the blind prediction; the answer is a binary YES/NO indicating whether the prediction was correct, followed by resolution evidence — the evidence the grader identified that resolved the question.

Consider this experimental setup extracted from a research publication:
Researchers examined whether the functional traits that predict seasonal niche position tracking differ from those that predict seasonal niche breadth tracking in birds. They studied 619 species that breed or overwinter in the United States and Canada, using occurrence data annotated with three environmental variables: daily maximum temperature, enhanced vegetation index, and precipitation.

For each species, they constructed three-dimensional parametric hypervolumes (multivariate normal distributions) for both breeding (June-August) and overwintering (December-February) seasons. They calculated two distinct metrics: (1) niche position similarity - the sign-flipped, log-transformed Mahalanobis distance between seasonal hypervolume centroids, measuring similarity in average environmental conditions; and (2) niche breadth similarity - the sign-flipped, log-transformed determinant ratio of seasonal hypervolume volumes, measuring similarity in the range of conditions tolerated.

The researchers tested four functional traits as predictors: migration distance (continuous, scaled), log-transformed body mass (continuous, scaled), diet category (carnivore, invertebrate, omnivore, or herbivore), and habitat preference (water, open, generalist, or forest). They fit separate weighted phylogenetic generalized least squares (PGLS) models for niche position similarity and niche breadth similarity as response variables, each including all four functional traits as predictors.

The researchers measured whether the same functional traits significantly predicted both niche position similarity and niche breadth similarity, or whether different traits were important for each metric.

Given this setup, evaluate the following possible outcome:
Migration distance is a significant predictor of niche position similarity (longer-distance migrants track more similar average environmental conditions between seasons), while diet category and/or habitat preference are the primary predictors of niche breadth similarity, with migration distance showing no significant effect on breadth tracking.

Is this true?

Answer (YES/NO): NO